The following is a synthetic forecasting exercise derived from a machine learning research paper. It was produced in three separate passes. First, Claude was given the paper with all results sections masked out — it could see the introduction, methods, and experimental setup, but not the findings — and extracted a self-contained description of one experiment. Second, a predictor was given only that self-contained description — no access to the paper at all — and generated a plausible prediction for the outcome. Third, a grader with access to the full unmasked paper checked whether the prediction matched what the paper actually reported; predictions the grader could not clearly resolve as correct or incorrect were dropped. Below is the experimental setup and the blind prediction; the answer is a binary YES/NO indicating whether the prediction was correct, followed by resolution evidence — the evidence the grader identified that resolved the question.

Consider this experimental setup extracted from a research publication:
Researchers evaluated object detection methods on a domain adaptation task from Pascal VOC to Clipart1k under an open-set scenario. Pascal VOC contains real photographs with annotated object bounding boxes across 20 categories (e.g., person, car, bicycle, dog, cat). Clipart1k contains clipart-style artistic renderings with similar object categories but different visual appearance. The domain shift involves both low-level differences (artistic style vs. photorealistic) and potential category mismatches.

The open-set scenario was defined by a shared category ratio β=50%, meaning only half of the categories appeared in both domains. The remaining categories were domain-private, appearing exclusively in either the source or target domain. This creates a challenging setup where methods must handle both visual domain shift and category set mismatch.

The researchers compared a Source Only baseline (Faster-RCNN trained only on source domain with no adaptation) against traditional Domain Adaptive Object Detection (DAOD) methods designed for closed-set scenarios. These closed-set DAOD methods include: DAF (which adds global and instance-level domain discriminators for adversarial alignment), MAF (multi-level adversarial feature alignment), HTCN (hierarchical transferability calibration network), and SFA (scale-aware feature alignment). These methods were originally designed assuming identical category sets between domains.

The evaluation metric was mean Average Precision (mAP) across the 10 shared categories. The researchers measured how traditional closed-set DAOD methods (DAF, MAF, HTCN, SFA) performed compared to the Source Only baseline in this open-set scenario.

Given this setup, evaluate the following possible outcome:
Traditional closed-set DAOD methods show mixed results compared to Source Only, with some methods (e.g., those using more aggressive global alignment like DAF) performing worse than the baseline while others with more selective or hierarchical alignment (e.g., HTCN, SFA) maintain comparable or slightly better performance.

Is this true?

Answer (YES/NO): NO